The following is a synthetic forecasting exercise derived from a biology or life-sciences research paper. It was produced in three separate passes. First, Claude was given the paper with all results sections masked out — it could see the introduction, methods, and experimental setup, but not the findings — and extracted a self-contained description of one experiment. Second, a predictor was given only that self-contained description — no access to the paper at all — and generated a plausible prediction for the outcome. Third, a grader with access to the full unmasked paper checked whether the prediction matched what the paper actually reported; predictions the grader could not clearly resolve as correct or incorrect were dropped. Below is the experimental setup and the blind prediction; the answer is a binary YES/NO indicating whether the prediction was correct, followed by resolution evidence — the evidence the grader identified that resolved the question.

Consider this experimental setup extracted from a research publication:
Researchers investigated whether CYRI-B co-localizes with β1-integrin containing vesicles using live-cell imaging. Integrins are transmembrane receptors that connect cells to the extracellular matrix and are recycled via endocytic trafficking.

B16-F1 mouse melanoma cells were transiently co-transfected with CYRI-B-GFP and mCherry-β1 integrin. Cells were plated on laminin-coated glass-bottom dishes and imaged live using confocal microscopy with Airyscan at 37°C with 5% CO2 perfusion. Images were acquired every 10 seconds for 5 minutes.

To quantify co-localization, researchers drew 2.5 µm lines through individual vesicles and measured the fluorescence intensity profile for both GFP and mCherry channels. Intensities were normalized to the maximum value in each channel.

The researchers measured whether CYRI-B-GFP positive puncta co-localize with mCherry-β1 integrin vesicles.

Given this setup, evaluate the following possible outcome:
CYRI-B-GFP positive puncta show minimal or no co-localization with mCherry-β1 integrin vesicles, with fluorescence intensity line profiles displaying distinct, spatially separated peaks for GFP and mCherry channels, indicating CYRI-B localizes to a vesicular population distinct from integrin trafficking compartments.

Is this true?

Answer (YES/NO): NO